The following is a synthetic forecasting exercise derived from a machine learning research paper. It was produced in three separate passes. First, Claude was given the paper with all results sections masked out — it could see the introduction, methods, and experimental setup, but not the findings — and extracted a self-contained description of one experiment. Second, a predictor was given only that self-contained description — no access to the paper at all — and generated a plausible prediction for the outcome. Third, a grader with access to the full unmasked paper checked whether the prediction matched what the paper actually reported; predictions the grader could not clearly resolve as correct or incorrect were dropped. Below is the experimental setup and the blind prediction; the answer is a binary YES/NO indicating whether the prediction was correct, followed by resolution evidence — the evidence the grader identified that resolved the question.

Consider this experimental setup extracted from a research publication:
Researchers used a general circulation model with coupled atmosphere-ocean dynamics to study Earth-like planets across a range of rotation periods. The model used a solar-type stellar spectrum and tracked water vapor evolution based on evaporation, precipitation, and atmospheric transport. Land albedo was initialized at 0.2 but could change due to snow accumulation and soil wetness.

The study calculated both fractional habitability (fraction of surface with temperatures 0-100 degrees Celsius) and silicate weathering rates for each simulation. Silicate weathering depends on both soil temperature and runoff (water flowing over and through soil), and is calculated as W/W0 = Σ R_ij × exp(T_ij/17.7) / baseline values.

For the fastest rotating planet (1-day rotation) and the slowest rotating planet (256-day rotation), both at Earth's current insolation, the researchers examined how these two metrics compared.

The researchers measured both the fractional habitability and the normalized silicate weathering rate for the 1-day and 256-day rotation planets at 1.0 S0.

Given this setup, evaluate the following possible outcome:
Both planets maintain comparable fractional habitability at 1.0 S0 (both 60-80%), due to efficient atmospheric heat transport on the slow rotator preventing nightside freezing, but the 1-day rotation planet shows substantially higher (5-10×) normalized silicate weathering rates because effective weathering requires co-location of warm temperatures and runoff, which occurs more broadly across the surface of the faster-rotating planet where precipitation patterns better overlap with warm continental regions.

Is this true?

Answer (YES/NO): NO